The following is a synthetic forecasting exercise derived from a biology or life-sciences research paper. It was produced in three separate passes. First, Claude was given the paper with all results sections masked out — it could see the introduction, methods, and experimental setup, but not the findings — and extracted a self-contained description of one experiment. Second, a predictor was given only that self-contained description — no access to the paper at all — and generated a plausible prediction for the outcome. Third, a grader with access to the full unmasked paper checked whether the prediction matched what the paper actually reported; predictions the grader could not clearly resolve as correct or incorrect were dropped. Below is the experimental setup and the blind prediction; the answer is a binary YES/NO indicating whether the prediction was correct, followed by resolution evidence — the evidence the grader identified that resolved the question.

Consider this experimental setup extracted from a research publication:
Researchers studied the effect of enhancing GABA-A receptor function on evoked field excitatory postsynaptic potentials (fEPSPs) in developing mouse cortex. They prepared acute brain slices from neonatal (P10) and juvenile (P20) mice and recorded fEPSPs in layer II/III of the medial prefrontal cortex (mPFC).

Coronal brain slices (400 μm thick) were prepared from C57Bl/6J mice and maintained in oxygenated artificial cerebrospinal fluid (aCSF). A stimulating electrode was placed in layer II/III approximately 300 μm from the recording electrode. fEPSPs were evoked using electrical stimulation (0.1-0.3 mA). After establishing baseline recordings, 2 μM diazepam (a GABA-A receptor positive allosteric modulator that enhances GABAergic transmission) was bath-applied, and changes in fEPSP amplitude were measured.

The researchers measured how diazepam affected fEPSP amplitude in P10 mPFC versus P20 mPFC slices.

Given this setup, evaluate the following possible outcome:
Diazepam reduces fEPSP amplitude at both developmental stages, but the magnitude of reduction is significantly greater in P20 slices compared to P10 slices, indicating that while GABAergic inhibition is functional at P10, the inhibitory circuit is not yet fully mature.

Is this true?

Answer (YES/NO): NO